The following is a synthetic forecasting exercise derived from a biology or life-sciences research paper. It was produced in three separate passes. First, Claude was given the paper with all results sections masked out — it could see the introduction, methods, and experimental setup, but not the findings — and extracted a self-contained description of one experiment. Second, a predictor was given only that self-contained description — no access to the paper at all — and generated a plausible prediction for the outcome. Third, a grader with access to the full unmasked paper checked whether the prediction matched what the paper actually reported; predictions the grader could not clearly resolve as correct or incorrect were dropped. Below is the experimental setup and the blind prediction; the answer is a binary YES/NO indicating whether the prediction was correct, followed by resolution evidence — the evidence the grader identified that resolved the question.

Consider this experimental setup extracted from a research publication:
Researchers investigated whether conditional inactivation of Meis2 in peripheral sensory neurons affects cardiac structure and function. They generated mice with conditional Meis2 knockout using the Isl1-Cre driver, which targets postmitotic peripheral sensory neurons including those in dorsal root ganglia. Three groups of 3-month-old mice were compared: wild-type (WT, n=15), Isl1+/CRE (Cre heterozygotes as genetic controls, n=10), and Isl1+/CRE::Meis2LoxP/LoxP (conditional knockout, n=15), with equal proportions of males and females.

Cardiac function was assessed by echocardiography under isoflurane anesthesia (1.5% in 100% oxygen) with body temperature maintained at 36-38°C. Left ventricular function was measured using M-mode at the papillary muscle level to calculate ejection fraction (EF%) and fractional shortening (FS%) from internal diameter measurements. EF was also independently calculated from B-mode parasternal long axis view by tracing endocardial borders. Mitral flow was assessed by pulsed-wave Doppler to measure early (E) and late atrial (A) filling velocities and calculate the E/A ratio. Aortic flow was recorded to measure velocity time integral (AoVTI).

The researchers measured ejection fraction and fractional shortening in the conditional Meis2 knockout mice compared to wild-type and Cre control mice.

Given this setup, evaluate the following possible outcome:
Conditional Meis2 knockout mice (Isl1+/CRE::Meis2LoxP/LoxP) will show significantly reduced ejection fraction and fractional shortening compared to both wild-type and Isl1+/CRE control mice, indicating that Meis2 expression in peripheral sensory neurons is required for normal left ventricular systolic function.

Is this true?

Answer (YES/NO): NO